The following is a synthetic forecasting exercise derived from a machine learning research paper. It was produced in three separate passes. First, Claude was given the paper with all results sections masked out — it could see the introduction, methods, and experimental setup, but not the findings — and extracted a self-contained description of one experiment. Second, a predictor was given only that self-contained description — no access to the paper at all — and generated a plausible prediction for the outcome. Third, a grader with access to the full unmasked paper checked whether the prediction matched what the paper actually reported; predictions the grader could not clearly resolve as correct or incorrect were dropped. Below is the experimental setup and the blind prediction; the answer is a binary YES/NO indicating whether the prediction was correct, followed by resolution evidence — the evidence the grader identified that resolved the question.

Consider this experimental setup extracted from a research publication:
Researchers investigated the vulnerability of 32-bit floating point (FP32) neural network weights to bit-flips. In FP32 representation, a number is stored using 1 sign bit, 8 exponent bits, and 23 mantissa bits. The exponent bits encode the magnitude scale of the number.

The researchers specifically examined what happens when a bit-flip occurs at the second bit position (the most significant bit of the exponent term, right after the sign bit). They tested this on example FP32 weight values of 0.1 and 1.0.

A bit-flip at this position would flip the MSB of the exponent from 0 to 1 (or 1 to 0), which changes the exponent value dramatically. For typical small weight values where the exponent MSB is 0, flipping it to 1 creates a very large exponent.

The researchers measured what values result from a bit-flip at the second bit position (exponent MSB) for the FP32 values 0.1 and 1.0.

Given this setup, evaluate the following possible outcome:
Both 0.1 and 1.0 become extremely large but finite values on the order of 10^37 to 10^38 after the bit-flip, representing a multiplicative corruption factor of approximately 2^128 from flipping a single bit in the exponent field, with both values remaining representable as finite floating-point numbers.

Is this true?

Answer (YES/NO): NO